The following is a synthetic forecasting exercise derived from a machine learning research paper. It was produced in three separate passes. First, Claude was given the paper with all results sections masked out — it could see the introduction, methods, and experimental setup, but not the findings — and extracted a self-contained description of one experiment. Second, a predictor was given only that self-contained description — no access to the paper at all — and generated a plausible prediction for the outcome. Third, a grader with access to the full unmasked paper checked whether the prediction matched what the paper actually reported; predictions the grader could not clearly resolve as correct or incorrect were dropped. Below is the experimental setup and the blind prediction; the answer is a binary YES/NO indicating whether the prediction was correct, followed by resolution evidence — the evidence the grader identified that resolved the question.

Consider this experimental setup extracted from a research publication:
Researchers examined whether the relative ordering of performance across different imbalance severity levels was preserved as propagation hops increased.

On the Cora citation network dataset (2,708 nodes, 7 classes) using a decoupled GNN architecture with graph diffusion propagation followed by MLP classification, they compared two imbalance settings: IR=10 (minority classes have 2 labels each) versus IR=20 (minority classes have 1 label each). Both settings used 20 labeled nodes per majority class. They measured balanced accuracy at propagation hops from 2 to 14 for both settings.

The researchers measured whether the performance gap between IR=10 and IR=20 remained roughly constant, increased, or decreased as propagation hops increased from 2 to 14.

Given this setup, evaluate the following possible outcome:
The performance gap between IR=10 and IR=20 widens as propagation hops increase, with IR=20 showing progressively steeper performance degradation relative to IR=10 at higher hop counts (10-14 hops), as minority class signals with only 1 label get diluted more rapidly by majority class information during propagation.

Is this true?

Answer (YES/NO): NO